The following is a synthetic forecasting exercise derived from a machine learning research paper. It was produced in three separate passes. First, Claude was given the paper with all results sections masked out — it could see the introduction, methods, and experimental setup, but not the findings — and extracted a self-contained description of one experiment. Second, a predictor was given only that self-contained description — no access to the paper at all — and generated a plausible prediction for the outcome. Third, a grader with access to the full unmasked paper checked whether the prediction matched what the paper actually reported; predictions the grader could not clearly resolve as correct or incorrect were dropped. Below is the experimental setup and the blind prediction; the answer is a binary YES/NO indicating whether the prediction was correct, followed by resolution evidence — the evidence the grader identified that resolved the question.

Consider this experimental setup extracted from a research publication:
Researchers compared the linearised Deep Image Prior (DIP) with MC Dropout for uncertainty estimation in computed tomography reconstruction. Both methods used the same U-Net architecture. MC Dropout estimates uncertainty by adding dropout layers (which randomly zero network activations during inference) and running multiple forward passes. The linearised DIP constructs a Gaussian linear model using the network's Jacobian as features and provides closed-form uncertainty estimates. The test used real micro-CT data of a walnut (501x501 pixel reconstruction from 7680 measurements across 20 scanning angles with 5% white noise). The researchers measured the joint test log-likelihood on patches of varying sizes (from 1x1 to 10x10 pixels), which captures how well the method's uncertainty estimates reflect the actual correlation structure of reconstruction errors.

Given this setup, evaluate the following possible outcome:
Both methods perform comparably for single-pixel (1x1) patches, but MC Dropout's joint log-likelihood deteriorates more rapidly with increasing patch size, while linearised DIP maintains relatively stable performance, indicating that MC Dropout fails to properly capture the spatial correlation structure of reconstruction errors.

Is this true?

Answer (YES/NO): NO